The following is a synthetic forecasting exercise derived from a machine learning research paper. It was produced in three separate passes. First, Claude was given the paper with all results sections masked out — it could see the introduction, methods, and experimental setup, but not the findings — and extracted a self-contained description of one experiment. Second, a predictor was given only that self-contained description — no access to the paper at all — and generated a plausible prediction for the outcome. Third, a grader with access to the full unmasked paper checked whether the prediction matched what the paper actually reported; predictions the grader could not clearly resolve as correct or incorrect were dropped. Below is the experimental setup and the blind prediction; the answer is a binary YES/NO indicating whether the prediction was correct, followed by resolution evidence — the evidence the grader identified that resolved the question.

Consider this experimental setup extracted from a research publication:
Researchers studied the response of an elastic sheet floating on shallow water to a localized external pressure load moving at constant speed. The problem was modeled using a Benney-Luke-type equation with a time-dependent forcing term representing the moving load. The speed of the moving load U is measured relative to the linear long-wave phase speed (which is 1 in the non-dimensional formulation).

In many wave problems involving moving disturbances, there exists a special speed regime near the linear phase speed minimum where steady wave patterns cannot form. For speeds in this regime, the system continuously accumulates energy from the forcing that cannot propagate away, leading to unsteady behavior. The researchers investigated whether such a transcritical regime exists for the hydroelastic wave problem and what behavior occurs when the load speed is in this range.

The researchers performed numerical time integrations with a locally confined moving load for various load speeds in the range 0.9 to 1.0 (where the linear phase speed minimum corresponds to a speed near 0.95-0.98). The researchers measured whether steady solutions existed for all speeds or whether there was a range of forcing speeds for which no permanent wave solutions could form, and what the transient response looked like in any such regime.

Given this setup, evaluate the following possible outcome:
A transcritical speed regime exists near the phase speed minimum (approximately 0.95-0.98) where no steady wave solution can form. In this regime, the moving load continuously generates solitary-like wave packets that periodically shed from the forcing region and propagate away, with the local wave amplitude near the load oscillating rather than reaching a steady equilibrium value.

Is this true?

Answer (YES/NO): YES